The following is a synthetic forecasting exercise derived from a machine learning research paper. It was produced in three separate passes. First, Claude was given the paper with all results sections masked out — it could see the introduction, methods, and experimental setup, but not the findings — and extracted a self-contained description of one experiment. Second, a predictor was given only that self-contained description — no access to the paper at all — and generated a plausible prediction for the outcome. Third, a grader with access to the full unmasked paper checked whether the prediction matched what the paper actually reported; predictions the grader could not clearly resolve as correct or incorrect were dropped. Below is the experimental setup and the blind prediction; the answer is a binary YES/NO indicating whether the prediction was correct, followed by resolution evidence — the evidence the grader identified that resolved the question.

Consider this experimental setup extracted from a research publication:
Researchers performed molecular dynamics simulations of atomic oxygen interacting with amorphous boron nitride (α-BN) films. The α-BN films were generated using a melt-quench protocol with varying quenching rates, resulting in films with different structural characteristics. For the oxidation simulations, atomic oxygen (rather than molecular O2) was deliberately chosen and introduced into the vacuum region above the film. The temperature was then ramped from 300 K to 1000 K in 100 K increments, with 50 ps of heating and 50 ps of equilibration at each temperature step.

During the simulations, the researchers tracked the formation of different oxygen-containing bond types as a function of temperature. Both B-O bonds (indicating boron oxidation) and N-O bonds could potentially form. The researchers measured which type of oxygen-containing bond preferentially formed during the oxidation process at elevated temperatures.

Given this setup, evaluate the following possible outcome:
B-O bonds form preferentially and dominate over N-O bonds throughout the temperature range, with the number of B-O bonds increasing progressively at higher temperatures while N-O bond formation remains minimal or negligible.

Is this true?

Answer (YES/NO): YES